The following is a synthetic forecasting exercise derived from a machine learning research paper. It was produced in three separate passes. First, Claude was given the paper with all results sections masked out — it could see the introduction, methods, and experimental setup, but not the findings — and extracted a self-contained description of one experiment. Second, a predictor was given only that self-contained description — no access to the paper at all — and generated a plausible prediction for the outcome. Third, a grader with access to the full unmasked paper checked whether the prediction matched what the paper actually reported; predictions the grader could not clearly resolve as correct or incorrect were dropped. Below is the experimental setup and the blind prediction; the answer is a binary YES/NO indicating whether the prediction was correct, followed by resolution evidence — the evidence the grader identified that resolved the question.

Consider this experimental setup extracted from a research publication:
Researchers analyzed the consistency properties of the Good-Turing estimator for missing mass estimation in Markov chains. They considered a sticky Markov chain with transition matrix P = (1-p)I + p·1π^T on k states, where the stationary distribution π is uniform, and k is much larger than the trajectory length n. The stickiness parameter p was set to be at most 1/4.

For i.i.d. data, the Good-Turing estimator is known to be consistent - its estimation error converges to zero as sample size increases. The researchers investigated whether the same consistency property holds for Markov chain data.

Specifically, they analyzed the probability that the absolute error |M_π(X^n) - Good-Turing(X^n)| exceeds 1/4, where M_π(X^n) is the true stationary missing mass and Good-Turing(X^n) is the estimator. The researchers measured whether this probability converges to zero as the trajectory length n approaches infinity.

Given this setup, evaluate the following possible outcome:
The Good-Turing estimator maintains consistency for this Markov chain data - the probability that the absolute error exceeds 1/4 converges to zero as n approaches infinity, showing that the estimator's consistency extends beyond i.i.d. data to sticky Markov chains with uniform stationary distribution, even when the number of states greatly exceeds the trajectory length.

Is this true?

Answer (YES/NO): NO